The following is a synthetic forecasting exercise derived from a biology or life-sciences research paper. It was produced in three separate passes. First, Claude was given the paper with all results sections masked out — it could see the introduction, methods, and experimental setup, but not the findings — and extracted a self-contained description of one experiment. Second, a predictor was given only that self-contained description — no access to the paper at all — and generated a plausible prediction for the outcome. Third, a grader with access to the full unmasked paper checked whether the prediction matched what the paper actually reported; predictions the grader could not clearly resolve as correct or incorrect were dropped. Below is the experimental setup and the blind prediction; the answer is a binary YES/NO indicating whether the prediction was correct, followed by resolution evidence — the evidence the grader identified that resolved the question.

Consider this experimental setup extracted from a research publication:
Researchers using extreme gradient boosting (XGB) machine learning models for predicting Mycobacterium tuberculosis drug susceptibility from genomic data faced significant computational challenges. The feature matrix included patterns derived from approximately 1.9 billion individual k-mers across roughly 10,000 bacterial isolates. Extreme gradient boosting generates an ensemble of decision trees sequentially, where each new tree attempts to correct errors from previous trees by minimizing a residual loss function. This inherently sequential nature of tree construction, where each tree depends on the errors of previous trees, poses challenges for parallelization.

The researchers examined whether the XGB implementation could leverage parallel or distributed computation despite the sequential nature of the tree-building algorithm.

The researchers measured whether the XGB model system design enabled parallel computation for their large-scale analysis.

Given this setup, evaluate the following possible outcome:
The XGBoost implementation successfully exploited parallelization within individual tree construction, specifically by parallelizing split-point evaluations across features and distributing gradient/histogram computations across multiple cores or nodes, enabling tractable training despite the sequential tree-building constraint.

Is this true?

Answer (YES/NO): NO